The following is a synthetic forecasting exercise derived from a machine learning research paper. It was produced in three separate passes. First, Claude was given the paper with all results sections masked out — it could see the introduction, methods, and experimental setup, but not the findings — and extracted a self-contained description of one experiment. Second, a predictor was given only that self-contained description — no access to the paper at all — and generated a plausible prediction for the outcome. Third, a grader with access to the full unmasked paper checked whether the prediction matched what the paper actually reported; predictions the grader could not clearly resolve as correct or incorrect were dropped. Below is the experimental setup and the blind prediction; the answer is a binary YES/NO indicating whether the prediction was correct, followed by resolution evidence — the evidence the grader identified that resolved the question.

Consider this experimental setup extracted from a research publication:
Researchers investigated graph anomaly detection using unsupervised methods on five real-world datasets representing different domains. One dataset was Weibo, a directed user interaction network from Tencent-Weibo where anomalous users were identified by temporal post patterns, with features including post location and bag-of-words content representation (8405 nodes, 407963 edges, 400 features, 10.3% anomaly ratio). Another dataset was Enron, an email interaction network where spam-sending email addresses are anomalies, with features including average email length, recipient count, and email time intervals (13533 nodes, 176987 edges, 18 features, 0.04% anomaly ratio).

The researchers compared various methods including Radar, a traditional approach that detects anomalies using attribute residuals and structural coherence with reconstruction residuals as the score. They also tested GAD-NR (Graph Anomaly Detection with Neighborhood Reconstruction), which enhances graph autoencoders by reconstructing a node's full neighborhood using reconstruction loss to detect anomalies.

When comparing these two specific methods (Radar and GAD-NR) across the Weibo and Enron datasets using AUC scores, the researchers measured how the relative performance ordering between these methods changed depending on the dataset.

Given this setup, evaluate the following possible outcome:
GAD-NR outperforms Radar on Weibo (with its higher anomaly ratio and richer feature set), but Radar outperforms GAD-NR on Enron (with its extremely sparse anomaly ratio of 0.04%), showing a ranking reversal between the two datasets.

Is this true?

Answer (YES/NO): NO